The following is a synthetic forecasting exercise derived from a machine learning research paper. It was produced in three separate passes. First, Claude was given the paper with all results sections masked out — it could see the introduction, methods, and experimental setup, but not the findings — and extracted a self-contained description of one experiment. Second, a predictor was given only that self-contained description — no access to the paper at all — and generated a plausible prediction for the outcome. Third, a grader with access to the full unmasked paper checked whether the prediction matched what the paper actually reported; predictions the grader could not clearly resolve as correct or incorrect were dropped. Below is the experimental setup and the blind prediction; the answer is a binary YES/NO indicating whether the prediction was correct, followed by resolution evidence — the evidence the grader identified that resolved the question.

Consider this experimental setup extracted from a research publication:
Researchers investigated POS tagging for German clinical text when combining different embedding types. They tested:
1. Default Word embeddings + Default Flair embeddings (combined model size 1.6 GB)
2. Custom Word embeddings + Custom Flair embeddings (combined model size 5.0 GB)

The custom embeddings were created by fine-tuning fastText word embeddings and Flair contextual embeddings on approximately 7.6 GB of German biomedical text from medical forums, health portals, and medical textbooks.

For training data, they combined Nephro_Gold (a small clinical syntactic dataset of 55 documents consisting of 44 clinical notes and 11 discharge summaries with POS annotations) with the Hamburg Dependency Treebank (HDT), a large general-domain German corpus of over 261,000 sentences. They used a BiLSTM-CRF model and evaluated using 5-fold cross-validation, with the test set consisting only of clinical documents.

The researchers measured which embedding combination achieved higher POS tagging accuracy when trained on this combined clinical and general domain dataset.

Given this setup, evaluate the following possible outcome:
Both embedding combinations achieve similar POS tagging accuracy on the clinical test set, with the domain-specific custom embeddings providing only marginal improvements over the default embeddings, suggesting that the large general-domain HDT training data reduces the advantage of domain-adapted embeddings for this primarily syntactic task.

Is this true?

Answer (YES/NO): NO